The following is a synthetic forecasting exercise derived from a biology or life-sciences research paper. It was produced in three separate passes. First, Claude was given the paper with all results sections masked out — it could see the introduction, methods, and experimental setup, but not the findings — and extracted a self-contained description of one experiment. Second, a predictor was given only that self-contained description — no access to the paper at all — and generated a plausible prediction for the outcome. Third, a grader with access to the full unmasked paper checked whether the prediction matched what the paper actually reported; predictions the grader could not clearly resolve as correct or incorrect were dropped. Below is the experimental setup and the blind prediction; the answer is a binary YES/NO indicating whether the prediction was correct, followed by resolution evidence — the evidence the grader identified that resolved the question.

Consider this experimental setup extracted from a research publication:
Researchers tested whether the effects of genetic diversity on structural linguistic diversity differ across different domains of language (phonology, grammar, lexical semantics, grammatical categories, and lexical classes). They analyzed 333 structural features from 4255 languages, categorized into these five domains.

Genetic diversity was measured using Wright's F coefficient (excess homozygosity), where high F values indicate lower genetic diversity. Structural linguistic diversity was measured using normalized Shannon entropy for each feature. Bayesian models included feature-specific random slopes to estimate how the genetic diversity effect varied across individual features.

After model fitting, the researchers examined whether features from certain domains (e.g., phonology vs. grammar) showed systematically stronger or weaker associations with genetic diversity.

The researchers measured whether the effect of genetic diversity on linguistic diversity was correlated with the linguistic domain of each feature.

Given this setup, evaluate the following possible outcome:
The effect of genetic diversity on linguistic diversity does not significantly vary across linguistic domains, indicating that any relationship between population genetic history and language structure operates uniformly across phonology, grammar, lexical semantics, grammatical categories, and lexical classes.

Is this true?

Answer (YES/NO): YES